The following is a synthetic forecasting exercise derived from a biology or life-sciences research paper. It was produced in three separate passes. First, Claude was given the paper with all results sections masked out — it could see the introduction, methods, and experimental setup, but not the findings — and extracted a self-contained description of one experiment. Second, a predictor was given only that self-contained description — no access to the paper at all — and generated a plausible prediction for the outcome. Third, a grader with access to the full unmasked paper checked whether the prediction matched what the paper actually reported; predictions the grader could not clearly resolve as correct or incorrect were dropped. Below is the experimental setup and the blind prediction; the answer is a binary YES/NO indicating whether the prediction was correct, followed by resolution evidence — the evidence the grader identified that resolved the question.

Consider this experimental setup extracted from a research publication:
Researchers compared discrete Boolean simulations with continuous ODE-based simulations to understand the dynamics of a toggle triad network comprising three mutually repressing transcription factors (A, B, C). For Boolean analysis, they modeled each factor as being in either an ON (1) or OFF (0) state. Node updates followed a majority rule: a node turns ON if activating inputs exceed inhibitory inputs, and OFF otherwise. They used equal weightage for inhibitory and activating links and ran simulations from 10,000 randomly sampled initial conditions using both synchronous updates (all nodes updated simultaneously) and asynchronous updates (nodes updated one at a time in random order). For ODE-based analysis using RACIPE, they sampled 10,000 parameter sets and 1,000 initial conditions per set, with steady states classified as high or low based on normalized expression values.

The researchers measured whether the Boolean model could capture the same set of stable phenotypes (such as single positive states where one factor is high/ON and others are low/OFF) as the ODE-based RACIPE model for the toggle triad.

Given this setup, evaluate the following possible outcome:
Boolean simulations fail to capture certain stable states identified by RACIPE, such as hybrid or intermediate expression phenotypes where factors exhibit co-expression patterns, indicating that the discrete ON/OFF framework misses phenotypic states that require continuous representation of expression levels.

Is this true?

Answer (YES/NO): NO